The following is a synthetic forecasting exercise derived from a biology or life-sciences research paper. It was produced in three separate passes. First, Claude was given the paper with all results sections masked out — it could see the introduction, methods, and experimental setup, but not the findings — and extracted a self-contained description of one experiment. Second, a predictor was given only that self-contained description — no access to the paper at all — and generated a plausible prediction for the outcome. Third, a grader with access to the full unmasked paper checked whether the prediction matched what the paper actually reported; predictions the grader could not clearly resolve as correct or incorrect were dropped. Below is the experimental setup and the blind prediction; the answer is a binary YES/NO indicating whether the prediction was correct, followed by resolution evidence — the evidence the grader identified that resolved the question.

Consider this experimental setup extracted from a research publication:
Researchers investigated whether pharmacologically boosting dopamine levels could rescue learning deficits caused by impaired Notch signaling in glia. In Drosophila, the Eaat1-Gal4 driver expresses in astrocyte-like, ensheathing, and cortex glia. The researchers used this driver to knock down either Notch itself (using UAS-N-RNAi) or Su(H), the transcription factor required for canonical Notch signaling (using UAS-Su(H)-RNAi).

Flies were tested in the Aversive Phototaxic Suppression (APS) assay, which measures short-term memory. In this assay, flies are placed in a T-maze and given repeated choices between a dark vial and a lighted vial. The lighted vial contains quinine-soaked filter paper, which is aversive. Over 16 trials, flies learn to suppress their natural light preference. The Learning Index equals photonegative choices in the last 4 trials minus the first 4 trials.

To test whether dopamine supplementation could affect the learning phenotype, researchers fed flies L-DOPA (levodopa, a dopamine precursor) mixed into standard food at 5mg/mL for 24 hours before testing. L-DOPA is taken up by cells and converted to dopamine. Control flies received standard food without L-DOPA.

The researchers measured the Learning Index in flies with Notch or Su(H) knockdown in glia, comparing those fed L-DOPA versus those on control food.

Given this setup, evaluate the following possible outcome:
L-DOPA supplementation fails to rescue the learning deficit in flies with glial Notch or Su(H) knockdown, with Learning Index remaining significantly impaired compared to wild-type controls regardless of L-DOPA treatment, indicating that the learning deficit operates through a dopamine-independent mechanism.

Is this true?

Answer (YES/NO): NO